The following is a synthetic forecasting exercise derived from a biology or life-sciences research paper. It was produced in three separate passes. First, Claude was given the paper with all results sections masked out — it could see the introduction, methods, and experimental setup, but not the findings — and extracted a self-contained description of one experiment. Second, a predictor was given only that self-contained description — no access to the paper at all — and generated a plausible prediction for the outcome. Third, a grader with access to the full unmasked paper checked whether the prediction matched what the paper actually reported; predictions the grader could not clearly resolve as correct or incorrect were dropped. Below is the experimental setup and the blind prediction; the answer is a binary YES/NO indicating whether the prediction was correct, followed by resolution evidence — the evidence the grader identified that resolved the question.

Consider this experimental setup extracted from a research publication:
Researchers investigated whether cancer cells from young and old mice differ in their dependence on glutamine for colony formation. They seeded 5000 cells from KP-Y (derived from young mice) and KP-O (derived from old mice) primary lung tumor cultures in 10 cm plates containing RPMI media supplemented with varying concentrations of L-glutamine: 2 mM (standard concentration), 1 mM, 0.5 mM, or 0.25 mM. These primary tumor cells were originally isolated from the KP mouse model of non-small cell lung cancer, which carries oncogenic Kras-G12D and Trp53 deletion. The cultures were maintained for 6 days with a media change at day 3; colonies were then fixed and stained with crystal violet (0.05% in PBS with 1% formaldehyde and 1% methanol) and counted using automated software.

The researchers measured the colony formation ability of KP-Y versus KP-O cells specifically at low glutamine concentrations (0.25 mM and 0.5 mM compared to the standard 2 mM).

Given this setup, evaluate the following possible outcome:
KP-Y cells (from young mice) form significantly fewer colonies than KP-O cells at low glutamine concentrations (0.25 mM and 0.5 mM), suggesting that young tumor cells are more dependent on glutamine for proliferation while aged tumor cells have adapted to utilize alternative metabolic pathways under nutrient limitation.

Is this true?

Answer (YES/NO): NO